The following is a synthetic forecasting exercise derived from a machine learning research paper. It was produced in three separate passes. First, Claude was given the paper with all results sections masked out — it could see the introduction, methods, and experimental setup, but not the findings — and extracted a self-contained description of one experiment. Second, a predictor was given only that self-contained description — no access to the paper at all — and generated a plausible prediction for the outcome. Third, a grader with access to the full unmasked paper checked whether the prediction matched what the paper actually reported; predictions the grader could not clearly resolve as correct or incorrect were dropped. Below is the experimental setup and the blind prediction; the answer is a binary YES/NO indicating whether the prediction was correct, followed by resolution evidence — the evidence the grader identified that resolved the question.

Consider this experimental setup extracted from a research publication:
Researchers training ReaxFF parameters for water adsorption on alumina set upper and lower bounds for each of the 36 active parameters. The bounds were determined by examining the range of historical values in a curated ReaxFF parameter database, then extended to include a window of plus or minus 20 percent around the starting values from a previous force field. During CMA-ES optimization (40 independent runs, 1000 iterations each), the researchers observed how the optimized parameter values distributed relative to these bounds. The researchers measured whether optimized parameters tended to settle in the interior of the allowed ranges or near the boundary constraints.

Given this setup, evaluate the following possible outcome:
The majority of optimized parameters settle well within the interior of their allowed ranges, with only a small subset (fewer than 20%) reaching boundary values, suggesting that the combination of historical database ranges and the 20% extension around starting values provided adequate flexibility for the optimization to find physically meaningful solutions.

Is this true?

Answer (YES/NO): NO